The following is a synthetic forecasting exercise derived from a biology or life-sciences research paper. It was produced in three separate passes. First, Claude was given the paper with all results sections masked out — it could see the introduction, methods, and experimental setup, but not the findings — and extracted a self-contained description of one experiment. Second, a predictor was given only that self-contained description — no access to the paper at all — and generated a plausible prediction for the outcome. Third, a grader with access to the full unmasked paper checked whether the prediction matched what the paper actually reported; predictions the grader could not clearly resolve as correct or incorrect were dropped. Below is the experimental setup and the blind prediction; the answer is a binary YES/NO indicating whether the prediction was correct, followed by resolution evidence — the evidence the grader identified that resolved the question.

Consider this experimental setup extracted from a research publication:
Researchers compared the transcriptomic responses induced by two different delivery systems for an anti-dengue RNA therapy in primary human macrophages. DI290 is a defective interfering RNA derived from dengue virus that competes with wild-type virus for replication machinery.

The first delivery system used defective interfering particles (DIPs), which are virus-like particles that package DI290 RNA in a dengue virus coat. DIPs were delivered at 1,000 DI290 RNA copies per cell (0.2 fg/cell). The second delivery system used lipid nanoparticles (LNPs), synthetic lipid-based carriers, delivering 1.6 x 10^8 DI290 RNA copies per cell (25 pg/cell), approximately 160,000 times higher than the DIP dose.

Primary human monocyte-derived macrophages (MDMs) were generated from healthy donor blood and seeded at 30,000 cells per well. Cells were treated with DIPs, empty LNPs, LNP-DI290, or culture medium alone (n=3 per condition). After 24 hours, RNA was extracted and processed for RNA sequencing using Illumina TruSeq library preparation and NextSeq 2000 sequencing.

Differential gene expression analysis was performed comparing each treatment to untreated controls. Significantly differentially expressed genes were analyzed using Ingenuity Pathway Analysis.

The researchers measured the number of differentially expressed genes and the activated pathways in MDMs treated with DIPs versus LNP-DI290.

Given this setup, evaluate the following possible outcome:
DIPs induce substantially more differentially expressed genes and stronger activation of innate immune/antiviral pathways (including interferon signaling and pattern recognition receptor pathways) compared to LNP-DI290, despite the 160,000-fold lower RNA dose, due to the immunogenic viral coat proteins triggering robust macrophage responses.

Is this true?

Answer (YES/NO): NO